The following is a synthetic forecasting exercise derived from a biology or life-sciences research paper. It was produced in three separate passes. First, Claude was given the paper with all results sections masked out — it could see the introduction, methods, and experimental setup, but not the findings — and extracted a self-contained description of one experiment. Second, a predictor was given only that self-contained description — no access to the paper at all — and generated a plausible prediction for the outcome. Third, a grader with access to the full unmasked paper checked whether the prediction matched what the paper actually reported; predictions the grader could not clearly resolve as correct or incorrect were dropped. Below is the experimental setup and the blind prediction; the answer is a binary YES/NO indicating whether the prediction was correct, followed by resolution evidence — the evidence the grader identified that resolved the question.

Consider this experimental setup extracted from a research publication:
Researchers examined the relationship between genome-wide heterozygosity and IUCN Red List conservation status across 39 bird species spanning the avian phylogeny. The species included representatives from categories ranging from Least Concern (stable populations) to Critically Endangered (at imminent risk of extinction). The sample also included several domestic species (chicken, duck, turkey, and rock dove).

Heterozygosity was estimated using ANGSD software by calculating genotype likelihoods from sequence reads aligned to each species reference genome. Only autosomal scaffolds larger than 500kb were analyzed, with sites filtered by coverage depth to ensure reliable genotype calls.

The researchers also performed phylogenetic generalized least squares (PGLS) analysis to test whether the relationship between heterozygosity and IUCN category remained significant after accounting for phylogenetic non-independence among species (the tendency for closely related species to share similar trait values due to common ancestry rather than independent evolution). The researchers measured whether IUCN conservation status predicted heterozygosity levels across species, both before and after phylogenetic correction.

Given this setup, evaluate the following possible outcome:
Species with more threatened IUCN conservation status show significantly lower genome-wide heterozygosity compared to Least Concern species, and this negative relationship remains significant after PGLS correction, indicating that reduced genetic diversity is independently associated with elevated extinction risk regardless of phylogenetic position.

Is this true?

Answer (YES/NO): NO